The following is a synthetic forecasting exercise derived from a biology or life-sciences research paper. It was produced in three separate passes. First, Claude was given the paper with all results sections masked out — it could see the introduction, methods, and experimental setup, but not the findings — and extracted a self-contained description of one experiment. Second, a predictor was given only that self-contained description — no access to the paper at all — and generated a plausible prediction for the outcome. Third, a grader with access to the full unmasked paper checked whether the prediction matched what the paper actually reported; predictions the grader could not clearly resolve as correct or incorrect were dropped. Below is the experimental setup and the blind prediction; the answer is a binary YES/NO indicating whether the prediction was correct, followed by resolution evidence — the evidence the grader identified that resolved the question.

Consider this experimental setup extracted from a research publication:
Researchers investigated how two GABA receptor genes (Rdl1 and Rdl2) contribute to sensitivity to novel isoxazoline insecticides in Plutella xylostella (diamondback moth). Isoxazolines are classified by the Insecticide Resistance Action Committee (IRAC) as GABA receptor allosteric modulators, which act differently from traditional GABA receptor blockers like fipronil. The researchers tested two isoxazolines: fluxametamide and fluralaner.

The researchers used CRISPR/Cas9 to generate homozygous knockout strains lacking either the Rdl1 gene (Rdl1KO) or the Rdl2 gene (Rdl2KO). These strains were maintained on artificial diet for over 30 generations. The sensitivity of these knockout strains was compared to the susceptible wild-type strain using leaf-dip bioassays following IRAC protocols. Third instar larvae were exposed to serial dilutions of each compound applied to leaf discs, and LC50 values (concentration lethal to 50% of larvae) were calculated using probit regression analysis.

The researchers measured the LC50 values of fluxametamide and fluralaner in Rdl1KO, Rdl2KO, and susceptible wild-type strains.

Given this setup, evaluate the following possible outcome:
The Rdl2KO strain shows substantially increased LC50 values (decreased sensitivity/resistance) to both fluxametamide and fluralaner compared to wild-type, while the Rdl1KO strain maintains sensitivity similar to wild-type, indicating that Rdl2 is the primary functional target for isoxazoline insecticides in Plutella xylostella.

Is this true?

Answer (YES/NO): NO